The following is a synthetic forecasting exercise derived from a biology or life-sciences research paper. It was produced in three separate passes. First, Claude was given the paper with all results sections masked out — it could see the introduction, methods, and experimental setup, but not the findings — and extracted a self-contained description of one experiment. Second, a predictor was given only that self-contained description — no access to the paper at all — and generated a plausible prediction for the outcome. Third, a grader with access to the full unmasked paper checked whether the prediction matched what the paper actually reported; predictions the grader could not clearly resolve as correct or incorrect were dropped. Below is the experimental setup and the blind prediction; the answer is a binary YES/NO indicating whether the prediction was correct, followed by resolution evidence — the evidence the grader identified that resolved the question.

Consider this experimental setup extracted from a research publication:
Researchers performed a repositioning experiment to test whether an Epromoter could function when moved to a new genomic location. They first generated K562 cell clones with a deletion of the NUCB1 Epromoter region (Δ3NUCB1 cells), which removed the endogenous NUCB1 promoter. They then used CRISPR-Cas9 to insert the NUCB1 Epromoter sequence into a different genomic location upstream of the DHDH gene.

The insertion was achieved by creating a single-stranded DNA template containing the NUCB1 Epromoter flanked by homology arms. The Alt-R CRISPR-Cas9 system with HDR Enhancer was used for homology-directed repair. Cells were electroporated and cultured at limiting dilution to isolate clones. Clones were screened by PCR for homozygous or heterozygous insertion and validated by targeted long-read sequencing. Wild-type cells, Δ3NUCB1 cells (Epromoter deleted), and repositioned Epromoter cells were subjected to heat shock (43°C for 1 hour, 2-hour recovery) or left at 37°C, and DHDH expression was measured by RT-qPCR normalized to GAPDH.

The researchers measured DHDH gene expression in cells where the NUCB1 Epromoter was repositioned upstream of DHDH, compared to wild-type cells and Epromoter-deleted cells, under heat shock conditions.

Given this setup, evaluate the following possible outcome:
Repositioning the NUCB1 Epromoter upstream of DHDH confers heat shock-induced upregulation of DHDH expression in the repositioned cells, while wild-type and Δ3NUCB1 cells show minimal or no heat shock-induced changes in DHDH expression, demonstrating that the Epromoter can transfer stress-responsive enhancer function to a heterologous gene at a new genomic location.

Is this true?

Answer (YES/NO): NO